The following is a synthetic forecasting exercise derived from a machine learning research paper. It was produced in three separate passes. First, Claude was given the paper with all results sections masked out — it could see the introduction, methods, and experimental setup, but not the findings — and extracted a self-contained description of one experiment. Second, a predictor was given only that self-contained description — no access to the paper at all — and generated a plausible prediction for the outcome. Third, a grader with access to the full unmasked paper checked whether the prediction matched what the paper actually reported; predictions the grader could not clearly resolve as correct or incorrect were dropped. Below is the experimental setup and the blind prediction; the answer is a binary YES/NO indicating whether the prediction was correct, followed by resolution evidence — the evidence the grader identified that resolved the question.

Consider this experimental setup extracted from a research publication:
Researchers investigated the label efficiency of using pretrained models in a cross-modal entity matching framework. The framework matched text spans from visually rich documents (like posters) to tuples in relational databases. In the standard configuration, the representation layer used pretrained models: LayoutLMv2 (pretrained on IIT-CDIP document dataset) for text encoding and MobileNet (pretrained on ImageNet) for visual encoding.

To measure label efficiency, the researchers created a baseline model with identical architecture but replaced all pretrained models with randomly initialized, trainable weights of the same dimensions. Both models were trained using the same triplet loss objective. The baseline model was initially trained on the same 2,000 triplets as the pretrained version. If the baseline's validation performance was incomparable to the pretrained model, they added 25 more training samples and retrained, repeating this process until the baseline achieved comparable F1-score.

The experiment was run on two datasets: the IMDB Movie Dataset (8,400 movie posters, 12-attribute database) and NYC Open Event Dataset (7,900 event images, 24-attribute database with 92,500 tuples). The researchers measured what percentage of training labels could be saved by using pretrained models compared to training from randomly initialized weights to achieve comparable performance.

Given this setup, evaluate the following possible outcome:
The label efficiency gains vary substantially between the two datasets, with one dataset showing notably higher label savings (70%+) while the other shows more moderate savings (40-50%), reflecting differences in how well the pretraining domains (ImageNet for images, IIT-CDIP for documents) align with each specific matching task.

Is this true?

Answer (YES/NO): NO